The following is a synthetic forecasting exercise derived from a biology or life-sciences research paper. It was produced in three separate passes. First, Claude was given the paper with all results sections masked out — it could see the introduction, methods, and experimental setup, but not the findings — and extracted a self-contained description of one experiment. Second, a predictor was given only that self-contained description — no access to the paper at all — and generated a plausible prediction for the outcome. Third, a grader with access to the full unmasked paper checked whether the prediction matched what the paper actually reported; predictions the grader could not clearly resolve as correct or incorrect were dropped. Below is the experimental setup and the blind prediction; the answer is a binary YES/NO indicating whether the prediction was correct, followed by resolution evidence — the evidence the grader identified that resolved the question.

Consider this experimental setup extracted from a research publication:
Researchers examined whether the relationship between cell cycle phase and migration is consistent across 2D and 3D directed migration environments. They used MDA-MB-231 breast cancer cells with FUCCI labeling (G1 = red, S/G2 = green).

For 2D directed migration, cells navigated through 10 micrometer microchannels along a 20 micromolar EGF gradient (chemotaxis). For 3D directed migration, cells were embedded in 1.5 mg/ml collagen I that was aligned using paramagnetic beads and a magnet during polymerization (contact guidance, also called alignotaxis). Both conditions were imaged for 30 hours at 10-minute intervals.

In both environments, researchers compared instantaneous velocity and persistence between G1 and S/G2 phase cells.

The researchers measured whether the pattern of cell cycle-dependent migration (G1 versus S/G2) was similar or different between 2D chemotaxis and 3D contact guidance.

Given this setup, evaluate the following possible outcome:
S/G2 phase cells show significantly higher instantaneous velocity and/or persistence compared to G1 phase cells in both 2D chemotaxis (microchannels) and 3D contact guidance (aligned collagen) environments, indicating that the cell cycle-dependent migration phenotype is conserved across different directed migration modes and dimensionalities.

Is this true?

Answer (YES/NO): NO